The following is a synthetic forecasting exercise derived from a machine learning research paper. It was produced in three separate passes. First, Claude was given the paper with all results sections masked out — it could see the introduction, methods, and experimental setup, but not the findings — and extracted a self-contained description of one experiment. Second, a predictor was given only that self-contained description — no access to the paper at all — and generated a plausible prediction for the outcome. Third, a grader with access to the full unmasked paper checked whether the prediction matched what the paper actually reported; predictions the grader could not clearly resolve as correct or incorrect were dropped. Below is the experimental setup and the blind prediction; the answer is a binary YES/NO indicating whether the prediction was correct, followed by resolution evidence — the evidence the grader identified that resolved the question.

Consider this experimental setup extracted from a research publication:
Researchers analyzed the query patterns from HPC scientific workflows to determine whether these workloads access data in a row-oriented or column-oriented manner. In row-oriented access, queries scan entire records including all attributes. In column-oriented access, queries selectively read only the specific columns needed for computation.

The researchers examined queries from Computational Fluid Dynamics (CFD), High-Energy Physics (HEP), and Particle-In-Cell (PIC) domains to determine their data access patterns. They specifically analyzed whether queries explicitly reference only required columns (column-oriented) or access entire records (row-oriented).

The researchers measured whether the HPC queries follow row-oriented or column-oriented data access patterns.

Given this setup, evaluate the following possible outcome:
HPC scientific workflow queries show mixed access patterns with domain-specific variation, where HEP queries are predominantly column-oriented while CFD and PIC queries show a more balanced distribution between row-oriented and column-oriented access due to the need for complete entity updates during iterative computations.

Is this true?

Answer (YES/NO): NO